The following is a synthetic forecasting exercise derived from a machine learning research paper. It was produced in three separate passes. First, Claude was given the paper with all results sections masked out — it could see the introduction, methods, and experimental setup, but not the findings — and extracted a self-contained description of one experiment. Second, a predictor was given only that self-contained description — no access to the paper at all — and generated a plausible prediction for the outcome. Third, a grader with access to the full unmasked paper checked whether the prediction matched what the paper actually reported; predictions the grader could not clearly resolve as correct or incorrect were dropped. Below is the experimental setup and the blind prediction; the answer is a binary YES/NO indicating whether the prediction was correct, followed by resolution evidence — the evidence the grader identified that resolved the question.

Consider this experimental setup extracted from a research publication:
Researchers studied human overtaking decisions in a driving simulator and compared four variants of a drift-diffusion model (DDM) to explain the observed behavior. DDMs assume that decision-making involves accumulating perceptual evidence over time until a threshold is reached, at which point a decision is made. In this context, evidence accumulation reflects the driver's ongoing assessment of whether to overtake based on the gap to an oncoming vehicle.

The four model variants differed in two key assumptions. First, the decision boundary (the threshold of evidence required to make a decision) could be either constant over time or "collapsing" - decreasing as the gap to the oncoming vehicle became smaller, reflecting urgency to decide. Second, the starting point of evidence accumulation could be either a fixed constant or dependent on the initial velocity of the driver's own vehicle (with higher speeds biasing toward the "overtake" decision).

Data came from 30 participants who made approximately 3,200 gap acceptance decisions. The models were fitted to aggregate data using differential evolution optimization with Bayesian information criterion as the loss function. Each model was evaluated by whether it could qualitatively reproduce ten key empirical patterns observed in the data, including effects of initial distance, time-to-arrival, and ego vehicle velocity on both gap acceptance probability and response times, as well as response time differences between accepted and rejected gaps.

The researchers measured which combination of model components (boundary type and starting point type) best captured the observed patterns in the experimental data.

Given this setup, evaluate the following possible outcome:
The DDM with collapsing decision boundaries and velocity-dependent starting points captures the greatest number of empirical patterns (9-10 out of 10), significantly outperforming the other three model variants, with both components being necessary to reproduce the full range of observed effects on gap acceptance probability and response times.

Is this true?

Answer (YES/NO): NO